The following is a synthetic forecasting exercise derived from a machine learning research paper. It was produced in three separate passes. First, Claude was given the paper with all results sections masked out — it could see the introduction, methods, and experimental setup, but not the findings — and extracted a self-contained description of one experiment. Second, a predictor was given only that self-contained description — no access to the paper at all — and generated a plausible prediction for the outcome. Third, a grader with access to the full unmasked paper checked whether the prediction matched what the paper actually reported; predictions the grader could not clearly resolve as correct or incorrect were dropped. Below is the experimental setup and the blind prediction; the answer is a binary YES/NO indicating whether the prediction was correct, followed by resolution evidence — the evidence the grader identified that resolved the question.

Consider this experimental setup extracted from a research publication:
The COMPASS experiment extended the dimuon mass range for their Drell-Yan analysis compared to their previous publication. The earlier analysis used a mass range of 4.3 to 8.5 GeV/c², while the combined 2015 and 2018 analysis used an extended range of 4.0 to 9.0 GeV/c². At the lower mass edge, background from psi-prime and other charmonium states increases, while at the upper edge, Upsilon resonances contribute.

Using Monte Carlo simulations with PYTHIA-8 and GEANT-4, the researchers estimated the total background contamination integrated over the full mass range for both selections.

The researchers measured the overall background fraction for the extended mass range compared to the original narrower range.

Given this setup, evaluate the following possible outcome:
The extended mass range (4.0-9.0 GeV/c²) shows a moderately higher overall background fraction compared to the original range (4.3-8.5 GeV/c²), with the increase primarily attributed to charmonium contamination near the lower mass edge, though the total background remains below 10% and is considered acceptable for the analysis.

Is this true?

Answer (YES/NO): NO